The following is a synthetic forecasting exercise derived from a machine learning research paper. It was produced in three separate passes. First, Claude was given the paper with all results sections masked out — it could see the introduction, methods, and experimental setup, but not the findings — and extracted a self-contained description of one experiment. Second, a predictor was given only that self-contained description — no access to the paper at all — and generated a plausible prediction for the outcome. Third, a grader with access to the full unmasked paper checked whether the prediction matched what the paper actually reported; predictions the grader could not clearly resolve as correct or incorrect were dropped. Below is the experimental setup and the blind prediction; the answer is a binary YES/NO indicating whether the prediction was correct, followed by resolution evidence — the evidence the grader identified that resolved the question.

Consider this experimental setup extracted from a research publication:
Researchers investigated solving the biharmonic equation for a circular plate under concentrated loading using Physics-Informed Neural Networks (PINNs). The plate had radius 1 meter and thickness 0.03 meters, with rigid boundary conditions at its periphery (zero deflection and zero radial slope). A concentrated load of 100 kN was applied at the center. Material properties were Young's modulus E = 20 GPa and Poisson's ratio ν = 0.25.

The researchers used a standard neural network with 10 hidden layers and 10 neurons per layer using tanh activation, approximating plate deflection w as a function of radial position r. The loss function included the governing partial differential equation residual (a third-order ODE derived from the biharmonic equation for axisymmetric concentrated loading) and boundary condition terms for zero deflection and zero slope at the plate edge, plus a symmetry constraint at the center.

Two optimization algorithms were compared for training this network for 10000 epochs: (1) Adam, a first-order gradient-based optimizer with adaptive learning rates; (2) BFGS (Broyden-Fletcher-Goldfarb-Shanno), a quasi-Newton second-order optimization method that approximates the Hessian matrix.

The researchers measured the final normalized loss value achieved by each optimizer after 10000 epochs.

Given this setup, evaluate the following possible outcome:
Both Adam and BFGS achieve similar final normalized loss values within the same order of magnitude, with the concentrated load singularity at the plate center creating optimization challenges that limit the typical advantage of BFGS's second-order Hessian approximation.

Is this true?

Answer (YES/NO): NO